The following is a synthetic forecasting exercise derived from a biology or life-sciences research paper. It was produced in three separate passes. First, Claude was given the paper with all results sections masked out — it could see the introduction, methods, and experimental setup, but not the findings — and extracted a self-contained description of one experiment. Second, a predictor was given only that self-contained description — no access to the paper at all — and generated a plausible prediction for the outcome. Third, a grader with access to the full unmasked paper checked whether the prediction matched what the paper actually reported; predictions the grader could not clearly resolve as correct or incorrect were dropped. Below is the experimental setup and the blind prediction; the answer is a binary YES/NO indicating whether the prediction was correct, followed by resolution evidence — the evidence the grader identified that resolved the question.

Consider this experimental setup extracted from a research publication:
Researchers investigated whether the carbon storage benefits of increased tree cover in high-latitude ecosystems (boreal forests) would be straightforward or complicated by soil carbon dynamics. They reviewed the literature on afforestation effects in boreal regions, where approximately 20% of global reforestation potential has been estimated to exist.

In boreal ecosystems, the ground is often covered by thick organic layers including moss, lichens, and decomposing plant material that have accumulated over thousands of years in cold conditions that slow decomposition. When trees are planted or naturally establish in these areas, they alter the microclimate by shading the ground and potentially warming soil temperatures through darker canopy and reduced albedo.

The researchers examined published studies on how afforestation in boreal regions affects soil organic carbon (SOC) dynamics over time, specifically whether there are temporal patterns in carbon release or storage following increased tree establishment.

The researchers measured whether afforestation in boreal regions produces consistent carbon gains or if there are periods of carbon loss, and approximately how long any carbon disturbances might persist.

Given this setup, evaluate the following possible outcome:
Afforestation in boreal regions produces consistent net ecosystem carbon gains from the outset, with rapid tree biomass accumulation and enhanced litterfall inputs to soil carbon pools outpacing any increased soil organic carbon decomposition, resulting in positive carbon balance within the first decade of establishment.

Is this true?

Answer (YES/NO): NO